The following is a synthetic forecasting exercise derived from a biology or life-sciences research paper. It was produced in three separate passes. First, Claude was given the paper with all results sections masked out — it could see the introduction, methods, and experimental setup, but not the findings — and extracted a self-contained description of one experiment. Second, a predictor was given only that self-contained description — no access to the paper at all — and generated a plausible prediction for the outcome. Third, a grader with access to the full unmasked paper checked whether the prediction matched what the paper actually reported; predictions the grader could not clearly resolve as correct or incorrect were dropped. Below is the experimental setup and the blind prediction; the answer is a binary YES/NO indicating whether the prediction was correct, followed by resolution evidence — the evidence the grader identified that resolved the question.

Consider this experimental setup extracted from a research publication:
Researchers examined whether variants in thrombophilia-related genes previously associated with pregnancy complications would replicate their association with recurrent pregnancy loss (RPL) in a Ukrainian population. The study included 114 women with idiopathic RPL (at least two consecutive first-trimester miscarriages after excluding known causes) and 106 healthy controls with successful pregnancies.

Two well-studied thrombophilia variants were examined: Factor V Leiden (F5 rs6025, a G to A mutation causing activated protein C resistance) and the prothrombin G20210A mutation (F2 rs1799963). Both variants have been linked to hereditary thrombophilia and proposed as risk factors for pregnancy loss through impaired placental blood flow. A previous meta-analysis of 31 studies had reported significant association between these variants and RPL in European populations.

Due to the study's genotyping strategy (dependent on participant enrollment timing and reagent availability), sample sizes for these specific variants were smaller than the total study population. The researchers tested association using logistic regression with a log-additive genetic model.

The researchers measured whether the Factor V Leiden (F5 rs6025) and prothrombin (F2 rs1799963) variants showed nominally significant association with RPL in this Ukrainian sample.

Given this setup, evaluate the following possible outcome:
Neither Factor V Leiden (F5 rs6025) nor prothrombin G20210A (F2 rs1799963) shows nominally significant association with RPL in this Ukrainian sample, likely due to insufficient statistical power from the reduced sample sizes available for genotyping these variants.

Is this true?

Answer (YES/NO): YES